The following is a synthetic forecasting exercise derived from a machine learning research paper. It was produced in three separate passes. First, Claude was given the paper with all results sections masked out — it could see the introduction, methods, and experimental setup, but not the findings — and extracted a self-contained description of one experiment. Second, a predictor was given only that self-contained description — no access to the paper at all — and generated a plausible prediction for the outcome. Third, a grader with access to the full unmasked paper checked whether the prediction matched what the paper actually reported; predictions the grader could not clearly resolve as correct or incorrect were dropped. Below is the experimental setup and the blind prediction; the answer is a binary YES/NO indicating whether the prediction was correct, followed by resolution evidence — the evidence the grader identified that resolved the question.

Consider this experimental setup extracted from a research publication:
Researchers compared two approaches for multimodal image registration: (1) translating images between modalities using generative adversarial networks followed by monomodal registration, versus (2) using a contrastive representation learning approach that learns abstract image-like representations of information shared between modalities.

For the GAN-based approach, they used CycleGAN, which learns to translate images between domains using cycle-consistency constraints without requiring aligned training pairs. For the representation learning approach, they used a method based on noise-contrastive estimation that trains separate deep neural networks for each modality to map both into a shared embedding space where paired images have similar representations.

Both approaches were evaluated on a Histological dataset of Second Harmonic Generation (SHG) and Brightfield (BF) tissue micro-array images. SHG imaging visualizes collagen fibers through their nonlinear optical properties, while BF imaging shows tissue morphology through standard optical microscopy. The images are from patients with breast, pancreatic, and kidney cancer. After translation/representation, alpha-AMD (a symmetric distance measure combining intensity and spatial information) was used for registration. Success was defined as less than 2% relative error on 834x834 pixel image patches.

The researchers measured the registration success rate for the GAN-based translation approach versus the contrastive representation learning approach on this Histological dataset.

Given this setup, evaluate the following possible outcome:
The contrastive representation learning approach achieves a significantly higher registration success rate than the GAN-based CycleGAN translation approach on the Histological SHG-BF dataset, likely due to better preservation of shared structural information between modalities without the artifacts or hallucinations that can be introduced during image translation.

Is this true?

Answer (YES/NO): YES